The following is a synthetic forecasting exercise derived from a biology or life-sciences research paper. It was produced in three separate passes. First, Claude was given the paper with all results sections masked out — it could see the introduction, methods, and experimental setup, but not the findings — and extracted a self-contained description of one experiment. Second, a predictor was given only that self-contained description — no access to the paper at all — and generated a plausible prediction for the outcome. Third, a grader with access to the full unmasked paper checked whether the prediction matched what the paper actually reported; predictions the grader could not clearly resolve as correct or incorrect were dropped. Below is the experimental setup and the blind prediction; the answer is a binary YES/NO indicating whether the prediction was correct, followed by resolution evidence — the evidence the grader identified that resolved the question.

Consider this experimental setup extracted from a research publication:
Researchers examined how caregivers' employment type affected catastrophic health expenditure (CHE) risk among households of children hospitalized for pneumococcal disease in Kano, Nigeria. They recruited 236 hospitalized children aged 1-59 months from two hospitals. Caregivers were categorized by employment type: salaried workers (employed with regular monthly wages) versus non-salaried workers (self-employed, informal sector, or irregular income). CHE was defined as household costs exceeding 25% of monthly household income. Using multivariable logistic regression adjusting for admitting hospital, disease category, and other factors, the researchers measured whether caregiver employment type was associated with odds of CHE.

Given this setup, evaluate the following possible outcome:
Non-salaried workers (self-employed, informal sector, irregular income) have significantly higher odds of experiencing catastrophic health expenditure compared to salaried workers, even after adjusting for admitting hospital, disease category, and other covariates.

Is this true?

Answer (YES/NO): YES